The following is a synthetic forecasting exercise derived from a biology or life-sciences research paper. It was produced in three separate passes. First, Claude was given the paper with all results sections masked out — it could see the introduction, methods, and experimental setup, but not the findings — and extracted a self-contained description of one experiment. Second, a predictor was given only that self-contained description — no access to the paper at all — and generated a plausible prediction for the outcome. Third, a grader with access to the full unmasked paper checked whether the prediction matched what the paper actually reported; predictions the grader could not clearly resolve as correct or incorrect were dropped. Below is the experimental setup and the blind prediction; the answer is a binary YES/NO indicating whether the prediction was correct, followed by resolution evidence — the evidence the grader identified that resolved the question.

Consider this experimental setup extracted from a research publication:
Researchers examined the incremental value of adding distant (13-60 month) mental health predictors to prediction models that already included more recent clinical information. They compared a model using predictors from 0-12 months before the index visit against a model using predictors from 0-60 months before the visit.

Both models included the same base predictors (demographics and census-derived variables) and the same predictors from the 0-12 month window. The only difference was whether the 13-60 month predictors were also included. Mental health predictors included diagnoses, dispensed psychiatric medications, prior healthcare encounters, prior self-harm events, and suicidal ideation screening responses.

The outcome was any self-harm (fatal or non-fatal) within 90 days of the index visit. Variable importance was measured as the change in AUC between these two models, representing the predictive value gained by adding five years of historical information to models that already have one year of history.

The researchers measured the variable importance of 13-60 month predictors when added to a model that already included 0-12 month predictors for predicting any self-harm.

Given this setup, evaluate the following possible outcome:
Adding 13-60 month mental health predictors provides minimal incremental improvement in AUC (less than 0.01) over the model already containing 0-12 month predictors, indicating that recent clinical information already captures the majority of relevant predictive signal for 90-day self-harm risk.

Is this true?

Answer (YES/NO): NO